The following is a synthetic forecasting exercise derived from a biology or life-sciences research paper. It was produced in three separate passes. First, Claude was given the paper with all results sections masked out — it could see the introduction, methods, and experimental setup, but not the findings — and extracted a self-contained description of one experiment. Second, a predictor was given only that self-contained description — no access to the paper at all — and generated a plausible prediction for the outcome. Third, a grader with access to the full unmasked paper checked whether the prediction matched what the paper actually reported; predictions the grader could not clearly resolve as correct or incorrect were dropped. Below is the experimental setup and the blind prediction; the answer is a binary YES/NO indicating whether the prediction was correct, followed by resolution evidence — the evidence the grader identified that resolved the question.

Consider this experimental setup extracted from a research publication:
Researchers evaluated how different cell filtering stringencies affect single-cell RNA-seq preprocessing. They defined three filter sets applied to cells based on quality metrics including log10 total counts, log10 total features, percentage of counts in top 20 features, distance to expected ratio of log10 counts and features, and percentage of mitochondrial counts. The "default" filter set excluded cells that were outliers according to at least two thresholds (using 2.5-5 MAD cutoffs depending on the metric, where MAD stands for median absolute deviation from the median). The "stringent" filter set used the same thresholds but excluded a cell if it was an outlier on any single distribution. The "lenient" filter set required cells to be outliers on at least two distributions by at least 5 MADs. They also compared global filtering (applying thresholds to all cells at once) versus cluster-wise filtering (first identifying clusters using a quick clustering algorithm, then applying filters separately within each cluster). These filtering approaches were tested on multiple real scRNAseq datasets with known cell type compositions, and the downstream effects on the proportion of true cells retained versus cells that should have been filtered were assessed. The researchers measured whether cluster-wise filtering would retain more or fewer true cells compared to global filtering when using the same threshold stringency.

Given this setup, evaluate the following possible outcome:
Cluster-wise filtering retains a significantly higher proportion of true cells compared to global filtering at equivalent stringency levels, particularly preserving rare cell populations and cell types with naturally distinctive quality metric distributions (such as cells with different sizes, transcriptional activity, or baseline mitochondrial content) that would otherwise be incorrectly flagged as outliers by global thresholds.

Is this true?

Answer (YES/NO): YES